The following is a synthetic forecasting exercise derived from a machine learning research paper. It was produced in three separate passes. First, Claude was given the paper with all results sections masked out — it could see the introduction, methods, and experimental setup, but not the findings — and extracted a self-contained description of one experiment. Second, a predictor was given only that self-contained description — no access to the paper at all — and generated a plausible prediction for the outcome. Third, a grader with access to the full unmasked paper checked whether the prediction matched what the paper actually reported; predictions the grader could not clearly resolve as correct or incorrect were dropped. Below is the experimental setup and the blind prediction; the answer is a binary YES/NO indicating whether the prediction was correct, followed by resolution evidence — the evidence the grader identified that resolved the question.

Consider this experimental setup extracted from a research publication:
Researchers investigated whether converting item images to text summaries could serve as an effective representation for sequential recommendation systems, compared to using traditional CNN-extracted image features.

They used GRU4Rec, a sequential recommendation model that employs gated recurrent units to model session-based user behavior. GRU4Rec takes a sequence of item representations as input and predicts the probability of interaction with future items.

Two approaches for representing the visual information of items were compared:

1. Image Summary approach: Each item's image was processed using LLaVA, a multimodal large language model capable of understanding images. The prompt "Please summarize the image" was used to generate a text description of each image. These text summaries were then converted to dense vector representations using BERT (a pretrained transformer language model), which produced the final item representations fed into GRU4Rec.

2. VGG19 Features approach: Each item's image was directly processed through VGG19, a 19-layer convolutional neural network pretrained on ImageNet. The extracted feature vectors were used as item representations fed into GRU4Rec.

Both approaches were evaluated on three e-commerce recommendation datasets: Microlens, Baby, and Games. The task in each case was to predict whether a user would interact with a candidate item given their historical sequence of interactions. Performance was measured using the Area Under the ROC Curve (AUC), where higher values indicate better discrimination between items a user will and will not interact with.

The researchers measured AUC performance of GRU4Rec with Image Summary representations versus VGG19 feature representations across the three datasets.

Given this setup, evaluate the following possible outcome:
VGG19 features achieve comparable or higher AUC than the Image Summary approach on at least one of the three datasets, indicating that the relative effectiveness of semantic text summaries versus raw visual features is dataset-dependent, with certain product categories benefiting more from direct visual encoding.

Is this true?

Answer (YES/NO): YES